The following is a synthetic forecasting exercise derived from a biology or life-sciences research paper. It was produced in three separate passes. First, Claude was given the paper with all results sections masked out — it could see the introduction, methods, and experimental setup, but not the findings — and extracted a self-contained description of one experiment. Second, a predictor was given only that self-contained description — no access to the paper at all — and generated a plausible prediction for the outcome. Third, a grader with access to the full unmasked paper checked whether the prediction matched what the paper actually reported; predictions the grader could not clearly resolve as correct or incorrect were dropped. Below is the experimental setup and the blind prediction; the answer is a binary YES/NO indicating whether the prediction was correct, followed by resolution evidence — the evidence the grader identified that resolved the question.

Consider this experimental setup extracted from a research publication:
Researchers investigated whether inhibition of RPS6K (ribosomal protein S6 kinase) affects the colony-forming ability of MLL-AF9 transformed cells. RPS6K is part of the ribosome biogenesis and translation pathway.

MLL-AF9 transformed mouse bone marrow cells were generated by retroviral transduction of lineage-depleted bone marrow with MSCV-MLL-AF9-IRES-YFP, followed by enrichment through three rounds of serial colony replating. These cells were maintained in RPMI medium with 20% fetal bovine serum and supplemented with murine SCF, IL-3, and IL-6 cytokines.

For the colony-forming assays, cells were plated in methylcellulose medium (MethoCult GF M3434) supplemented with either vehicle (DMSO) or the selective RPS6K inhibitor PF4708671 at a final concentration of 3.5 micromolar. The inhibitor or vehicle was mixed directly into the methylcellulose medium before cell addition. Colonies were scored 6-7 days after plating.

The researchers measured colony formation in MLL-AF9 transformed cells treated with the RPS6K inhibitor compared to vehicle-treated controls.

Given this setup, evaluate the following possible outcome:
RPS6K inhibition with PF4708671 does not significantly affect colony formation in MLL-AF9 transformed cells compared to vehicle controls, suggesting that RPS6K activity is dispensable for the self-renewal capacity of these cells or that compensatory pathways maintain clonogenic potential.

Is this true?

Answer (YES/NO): NO